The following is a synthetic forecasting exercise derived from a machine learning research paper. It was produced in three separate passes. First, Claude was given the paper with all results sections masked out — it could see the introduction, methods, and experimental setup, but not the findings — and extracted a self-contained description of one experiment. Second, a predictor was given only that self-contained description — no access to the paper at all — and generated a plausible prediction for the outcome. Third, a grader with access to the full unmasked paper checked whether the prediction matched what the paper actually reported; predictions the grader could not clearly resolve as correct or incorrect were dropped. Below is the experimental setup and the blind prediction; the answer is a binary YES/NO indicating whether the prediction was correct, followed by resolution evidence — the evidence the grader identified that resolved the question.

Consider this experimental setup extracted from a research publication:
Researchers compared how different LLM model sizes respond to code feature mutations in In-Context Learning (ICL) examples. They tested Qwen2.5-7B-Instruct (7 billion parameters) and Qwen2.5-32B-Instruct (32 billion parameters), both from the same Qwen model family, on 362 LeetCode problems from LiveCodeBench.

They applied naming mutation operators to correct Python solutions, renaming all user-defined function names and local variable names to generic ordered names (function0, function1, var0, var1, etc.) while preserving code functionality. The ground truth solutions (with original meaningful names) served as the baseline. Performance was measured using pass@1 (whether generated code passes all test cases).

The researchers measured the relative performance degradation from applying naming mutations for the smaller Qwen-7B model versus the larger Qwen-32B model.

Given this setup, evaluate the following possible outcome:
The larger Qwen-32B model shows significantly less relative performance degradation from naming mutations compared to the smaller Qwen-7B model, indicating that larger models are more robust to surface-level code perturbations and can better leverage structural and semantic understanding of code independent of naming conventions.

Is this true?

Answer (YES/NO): YES